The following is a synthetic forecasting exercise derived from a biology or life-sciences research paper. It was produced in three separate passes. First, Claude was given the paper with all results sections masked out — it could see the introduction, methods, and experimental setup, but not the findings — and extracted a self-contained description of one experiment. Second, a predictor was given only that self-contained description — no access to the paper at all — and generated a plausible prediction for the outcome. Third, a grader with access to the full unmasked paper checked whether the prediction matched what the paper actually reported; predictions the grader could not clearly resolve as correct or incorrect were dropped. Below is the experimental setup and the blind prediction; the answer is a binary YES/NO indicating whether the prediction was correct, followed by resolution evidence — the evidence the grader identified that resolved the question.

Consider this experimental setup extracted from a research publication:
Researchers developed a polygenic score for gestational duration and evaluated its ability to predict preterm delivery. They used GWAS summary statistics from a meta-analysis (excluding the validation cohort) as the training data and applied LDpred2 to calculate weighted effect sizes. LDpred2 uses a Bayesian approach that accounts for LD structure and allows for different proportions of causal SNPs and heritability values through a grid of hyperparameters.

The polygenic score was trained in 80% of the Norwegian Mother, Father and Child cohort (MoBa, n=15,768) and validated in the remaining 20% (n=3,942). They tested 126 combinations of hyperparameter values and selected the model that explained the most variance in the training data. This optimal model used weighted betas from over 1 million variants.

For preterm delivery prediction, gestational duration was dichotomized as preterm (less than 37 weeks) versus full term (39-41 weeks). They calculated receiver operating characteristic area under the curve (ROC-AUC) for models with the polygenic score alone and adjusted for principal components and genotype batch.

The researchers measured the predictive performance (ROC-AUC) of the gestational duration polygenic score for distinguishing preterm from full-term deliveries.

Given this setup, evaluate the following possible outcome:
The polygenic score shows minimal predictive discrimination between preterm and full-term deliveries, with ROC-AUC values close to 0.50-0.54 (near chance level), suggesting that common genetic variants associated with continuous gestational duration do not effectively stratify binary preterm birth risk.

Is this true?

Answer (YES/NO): NO